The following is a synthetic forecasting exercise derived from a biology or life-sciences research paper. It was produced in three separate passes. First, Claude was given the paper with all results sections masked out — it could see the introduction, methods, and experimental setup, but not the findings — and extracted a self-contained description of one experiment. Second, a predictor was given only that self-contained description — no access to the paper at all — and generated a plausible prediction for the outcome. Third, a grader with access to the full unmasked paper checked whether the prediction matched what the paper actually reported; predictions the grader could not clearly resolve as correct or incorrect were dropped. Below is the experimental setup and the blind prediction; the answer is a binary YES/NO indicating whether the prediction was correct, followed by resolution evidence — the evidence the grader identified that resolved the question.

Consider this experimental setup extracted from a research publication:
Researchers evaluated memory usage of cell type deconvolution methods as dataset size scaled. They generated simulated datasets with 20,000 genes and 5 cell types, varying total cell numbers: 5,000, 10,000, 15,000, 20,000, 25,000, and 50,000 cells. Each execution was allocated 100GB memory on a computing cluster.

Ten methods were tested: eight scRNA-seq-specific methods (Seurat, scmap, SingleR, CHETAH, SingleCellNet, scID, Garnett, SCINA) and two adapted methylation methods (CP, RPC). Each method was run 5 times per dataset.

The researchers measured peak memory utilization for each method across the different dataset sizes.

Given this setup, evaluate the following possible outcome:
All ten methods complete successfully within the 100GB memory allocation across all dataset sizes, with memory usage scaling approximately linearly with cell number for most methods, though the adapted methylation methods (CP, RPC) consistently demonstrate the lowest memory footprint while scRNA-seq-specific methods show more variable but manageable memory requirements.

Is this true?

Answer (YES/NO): NO